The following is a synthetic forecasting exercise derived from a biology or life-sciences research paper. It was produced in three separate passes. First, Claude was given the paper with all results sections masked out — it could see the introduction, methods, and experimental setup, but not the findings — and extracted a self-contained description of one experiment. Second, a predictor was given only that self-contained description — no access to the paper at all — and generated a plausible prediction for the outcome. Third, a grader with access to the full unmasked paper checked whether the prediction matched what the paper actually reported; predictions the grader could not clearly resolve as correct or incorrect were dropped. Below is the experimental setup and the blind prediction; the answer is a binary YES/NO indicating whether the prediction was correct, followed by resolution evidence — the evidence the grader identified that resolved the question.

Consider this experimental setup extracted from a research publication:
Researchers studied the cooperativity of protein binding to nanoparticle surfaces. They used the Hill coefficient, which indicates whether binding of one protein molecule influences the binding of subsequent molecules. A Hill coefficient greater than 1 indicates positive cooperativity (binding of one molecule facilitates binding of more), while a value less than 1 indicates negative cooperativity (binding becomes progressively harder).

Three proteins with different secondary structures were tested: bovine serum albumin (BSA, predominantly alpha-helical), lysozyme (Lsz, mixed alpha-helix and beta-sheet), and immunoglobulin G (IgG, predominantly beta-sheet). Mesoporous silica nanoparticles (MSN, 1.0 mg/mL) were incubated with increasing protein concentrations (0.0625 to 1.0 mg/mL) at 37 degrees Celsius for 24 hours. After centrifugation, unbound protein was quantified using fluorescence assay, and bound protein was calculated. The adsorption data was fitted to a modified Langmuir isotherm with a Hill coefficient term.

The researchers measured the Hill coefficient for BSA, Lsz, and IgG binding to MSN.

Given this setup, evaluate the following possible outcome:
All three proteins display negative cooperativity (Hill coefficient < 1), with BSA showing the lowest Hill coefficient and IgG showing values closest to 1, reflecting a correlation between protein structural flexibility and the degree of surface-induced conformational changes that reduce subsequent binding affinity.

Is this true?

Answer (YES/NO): NO